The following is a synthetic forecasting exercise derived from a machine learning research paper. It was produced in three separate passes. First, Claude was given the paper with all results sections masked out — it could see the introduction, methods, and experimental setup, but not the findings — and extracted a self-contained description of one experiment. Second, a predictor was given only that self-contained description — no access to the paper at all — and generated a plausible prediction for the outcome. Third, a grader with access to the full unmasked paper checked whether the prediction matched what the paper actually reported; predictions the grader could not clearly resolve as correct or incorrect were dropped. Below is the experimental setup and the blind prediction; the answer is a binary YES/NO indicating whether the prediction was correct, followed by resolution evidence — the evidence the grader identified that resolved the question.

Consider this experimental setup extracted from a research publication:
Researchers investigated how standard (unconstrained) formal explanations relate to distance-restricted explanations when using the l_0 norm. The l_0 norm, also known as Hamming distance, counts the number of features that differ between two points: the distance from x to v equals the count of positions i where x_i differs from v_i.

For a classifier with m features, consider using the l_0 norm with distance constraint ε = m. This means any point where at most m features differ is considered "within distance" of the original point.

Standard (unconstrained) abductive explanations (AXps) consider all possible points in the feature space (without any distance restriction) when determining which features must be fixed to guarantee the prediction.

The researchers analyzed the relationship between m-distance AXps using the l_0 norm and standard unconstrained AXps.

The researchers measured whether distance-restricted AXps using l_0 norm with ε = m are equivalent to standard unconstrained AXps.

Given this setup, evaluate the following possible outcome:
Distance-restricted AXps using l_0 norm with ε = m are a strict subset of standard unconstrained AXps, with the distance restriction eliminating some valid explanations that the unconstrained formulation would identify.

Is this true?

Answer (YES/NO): NO